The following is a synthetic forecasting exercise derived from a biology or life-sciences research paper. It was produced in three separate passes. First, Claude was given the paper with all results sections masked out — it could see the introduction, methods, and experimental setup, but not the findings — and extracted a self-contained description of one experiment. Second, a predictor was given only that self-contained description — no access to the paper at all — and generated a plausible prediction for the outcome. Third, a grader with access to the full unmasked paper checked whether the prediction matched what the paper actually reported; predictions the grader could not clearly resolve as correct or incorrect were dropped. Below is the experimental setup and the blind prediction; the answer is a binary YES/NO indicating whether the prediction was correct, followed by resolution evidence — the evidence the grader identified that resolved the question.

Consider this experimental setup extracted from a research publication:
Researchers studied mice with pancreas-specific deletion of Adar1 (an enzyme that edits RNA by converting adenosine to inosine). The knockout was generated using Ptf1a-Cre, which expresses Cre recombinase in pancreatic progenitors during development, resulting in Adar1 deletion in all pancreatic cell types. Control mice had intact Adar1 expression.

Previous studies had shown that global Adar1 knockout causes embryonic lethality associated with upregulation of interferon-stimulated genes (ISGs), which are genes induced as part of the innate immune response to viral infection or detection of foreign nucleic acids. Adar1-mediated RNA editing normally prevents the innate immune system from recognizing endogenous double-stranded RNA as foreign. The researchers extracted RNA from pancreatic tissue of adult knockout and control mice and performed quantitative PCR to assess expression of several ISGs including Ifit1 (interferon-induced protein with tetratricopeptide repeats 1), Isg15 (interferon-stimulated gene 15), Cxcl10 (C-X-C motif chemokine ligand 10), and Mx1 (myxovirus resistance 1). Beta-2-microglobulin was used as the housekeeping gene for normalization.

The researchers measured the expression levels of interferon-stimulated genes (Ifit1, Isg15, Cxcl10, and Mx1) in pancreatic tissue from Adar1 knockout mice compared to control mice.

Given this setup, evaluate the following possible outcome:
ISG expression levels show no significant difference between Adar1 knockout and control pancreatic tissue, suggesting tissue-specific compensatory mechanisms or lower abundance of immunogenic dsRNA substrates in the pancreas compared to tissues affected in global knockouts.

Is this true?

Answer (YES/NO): NO